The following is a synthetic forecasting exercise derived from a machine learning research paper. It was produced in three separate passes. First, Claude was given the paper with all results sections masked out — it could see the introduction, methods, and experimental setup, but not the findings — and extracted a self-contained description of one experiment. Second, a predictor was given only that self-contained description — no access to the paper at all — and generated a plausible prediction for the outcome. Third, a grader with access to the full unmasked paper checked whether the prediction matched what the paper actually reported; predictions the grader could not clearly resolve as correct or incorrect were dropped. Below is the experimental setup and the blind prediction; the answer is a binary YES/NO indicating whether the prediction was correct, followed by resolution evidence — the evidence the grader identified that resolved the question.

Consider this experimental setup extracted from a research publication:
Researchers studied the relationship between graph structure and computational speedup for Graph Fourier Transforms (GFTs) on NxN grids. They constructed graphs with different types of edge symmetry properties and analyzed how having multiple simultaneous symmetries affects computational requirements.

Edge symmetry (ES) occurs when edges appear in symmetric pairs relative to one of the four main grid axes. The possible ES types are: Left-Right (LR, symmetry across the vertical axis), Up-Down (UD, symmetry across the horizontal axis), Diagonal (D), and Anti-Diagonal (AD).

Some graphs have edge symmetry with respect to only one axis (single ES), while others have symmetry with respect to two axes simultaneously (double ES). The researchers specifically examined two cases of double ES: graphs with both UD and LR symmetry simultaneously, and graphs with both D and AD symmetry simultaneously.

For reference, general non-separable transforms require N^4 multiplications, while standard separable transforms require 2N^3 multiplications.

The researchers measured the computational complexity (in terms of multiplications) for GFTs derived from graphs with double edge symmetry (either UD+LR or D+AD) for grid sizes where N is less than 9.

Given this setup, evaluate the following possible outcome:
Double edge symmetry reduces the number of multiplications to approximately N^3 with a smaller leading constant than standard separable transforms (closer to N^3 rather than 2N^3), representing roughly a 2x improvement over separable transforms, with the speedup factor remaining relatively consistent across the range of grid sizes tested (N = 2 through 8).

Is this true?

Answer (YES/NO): NO